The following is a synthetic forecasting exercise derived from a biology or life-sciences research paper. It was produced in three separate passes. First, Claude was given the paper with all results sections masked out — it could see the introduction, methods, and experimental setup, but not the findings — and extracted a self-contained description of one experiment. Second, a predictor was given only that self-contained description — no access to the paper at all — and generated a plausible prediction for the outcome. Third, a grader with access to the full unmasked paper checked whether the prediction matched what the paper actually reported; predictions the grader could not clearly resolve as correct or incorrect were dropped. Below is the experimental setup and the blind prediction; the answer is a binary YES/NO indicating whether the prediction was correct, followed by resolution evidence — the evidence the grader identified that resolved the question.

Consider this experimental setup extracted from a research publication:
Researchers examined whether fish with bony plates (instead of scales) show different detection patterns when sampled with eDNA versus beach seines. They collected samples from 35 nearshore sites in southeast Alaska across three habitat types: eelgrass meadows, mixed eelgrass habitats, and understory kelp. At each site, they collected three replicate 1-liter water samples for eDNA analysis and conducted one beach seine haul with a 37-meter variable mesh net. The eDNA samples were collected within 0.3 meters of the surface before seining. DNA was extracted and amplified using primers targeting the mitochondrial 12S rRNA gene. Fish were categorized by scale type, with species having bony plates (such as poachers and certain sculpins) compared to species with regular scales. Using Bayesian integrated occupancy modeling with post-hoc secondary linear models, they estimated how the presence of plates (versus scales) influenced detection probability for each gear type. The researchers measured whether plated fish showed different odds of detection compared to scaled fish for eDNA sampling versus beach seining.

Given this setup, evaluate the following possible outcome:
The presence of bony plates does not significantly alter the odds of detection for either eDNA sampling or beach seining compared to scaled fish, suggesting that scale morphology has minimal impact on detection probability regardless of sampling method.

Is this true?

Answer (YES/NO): NO